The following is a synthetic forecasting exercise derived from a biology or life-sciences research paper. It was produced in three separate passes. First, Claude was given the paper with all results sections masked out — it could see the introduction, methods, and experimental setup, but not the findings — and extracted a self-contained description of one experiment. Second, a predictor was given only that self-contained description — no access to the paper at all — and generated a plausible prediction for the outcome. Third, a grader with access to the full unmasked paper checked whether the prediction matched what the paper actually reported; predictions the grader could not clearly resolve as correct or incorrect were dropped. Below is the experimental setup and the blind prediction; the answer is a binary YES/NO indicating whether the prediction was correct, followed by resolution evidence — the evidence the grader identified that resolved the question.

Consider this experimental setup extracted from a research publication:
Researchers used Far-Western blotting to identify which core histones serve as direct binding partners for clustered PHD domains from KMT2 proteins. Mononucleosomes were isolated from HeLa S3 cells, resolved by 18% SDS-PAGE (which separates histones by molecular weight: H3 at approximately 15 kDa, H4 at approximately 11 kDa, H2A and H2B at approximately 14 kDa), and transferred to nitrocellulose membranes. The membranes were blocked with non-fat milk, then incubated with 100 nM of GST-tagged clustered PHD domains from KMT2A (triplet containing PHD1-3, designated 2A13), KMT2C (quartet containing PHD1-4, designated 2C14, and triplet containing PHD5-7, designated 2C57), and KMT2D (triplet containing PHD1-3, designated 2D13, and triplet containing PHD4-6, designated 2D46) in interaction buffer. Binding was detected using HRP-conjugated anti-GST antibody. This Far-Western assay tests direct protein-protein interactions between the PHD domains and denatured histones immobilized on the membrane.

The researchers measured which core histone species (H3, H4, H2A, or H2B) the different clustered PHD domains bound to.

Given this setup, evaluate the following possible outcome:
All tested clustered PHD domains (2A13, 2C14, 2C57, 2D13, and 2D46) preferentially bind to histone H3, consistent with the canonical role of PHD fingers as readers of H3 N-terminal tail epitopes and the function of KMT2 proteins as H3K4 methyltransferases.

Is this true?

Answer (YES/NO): YES